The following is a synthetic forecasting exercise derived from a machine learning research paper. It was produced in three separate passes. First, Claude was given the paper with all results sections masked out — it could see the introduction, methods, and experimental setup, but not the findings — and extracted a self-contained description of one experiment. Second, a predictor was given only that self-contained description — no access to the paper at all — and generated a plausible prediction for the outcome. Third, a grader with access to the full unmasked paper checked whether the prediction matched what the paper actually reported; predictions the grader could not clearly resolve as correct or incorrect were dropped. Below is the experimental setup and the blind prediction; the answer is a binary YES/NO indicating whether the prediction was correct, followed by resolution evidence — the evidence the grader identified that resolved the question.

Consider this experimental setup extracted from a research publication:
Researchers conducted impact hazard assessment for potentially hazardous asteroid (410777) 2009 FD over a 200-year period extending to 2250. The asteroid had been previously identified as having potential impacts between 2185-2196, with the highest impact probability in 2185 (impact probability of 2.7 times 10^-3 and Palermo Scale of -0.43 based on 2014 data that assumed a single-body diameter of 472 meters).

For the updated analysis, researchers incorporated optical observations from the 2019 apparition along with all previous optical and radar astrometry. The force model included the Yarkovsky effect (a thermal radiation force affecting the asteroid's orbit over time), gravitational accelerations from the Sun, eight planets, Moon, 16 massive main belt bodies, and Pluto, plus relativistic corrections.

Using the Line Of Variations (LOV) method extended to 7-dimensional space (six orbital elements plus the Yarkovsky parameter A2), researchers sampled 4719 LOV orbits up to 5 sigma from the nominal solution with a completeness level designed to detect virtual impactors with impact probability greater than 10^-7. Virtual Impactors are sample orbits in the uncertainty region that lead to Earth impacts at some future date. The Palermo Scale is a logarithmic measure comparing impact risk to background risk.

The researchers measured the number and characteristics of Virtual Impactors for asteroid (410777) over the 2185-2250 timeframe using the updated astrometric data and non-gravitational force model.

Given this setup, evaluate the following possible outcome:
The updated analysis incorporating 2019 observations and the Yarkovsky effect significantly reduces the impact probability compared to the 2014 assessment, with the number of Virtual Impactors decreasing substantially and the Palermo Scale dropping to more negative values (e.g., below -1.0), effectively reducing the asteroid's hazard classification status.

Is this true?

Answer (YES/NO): YES